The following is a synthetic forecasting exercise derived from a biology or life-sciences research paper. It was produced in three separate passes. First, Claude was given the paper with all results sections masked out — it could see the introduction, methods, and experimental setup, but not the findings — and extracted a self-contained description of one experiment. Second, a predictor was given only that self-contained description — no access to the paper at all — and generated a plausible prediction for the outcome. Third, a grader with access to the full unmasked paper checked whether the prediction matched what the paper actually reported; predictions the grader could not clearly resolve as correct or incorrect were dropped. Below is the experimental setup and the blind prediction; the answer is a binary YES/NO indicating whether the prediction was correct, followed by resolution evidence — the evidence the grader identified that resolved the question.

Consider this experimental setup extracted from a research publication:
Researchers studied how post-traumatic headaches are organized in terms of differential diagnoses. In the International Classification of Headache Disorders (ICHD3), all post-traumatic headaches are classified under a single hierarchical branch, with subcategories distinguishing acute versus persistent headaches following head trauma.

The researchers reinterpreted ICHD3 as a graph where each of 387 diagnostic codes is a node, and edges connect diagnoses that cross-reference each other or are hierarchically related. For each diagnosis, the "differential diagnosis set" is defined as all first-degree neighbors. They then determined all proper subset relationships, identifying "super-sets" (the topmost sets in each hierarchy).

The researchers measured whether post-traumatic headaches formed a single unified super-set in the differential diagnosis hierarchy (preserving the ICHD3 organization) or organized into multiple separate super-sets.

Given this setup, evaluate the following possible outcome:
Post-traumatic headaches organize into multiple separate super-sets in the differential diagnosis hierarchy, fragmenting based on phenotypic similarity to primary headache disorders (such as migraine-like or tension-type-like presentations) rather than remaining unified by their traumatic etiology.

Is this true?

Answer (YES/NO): NO